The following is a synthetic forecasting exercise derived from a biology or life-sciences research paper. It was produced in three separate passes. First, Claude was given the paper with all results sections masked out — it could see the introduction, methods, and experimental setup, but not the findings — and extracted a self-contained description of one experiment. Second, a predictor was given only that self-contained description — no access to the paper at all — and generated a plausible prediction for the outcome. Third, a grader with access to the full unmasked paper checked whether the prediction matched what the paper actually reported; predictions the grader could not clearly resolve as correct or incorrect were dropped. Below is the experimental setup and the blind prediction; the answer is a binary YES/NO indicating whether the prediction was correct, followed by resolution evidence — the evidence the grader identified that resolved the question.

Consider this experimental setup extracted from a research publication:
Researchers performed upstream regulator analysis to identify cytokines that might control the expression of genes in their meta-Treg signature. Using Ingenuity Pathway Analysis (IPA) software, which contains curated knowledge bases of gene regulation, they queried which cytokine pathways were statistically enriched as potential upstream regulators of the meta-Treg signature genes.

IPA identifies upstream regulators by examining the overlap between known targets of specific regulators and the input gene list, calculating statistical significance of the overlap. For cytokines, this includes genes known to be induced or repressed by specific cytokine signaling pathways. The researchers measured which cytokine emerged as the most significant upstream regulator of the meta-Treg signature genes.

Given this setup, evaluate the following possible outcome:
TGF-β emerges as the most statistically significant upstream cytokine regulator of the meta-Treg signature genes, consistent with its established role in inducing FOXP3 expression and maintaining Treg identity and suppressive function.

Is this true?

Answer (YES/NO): NO